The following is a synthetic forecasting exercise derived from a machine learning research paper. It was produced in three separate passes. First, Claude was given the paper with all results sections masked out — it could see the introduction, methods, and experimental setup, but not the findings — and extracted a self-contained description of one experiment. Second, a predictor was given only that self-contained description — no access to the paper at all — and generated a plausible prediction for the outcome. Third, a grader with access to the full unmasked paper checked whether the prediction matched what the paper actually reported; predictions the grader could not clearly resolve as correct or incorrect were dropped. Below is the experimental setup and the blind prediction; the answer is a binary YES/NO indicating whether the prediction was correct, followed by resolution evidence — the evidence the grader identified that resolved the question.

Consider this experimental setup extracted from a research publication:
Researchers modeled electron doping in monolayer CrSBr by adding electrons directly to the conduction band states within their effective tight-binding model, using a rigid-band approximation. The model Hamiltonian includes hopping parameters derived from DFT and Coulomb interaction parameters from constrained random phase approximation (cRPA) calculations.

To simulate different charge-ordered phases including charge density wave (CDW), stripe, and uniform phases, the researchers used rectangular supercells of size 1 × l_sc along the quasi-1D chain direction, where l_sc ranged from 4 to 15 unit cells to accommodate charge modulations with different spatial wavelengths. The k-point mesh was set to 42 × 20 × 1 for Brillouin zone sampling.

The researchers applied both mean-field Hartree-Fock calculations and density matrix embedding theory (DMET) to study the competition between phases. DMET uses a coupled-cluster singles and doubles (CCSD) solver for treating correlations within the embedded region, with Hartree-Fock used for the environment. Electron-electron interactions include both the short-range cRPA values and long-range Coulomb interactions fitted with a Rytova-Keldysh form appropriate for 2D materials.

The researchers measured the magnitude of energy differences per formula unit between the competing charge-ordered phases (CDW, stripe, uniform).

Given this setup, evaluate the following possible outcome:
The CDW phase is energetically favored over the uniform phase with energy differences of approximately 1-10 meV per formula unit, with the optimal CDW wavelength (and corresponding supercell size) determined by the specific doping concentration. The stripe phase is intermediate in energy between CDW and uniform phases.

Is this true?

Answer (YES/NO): NO